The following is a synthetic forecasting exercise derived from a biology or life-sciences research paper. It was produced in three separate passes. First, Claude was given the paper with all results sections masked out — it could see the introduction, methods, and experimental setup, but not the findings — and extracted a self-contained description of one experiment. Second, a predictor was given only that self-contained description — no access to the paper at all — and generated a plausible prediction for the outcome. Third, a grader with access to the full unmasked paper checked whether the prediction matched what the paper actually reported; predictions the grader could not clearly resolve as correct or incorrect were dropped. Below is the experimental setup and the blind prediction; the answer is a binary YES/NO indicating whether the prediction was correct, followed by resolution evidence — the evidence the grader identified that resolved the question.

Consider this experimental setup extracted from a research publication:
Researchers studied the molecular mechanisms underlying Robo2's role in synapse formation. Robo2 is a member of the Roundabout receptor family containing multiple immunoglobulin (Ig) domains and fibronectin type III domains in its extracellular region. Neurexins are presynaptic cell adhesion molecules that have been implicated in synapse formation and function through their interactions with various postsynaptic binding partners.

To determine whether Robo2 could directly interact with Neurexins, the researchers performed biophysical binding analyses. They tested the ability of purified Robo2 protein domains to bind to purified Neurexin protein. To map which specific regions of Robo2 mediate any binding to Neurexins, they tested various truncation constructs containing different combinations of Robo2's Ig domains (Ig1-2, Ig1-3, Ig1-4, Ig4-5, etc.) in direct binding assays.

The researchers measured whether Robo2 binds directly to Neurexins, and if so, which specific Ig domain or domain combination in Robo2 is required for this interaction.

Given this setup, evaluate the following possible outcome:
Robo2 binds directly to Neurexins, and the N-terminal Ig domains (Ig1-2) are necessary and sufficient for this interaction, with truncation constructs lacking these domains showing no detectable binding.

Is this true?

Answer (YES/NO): NO